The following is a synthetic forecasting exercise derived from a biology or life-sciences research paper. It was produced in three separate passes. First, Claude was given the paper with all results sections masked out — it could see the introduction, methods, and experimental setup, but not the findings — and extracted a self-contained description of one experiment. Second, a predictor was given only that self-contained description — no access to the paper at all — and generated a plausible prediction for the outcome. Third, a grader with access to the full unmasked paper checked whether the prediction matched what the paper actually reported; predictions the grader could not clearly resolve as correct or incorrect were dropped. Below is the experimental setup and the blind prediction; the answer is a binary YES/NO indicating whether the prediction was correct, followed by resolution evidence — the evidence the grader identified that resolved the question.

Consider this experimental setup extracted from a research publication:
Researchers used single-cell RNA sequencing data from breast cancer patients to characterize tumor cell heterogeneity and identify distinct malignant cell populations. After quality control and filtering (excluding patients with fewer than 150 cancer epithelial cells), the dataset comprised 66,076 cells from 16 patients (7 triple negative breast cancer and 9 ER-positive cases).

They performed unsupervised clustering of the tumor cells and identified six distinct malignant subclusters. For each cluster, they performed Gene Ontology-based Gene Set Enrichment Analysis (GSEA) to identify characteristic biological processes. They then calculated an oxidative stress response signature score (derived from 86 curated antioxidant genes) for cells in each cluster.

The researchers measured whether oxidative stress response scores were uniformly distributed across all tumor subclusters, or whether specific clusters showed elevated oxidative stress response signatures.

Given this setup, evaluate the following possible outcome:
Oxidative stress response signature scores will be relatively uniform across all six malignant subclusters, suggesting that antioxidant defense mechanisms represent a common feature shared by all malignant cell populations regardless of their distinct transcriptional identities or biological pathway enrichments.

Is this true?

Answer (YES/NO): YES